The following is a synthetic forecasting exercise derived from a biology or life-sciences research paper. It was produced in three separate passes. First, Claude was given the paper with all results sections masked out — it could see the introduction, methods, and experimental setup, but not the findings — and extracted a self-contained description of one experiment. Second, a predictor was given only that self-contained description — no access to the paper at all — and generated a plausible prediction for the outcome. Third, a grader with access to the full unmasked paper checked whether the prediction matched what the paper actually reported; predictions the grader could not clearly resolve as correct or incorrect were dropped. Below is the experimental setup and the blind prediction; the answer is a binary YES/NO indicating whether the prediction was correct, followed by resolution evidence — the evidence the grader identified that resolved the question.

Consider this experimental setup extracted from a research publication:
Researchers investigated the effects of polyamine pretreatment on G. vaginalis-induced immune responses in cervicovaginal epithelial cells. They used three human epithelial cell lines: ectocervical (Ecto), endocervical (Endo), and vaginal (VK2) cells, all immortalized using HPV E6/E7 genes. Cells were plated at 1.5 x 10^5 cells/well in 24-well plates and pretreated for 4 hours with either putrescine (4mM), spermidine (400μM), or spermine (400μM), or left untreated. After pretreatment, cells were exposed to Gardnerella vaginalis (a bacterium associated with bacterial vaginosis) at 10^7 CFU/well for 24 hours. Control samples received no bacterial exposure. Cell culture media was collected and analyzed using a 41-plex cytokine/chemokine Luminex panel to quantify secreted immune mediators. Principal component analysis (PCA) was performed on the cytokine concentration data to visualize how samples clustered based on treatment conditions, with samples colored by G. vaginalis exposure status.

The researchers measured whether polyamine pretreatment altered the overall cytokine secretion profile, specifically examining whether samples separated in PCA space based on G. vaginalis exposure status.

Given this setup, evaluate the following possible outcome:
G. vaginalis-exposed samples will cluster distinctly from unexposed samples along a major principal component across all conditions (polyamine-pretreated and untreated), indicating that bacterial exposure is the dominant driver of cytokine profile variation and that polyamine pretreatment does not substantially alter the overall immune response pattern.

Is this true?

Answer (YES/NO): YES